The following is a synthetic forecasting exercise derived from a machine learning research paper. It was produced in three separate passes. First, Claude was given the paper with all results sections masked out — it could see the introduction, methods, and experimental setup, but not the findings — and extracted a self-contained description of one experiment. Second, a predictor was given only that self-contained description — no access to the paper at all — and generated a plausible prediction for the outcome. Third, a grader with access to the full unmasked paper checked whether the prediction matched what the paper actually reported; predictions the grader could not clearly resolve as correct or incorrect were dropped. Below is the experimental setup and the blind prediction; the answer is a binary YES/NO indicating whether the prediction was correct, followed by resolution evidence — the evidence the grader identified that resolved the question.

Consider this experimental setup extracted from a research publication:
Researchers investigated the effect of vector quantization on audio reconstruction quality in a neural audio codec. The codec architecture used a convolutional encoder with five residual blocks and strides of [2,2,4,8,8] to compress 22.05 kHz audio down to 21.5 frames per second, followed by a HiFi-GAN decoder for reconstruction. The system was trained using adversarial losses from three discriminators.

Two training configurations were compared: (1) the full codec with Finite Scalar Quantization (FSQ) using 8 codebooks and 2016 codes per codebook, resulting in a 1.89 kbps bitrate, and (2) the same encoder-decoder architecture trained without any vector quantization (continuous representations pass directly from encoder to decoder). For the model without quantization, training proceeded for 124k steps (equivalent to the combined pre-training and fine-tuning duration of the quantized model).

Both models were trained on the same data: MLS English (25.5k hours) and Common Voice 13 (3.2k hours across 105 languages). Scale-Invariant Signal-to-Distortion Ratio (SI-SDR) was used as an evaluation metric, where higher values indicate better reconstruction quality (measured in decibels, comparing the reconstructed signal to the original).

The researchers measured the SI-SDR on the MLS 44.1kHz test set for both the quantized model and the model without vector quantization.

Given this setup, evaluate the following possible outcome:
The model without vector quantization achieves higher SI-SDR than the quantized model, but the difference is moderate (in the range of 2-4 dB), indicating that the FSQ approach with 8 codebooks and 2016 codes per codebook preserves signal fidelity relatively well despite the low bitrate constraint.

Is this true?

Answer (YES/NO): YES